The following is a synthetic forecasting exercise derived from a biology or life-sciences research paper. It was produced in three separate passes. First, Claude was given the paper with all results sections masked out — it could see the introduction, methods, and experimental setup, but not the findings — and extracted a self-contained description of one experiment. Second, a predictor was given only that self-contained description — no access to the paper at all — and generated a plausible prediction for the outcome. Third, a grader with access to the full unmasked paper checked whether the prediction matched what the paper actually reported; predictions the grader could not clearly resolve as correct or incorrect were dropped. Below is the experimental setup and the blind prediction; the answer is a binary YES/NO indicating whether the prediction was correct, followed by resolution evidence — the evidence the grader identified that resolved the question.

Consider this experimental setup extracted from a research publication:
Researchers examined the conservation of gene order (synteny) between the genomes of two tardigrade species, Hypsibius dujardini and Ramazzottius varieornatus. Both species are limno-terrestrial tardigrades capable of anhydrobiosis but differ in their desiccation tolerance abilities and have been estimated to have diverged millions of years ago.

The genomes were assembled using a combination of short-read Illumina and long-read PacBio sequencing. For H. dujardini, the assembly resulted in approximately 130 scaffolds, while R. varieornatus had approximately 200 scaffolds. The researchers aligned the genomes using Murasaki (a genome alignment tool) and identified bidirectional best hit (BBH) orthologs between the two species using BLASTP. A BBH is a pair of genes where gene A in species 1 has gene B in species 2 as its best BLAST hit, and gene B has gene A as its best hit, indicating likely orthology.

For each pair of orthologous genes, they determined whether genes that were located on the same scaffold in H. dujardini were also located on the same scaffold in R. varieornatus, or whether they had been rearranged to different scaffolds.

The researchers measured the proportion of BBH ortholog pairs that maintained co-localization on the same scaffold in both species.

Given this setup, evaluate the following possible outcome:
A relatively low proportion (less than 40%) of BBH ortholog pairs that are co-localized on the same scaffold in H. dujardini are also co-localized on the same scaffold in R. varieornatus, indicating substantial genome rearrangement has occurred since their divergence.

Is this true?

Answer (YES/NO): NO